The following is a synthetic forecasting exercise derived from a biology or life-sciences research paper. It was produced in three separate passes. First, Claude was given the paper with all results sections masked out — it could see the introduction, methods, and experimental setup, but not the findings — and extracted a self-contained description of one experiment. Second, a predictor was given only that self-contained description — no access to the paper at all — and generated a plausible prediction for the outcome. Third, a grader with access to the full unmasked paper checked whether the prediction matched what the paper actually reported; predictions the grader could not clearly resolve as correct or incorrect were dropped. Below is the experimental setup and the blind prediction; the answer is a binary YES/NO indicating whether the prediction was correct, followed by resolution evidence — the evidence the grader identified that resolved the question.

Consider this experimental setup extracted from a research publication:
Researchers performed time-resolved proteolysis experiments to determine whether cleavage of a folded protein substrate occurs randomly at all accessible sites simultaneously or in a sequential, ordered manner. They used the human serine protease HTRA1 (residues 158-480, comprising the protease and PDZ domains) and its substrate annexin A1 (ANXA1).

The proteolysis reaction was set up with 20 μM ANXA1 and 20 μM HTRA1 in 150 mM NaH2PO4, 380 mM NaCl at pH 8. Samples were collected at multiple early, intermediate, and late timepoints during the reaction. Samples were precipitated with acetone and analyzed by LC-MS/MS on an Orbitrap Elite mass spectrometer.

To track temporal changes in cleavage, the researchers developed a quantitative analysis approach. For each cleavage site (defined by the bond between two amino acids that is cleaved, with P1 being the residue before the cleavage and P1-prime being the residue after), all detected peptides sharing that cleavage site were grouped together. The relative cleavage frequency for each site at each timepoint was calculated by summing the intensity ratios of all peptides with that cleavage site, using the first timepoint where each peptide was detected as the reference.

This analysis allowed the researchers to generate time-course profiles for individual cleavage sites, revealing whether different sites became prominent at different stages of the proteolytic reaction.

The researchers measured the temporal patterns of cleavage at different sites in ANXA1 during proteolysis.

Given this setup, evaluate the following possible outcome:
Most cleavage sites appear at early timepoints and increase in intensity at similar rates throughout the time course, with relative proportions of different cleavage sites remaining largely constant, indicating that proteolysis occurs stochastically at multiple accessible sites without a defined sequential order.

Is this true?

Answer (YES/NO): NO